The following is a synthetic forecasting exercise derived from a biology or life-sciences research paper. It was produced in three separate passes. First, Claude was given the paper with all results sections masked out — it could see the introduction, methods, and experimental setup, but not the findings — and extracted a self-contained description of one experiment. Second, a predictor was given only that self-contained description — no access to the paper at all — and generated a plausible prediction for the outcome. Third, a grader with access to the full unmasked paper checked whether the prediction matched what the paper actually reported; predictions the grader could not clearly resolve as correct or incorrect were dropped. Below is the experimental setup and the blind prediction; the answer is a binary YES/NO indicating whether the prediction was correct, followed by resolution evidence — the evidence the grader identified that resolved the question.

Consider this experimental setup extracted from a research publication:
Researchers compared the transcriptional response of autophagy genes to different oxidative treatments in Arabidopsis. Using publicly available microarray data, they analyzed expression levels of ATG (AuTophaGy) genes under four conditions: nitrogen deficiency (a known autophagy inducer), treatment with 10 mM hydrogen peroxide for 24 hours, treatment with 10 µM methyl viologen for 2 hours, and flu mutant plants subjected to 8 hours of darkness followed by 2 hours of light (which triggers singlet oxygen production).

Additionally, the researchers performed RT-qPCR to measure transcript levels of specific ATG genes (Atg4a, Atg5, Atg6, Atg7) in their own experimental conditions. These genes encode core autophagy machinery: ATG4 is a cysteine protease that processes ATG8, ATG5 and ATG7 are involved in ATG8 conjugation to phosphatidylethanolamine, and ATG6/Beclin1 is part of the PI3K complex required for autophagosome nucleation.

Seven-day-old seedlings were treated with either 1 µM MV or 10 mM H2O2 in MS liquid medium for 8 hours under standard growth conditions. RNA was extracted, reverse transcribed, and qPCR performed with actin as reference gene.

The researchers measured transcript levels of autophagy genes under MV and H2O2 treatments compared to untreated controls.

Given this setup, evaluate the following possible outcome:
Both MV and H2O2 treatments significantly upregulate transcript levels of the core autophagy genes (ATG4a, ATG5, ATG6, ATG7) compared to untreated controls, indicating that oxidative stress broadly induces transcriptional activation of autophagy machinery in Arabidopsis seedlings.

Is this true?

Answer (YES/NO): NO